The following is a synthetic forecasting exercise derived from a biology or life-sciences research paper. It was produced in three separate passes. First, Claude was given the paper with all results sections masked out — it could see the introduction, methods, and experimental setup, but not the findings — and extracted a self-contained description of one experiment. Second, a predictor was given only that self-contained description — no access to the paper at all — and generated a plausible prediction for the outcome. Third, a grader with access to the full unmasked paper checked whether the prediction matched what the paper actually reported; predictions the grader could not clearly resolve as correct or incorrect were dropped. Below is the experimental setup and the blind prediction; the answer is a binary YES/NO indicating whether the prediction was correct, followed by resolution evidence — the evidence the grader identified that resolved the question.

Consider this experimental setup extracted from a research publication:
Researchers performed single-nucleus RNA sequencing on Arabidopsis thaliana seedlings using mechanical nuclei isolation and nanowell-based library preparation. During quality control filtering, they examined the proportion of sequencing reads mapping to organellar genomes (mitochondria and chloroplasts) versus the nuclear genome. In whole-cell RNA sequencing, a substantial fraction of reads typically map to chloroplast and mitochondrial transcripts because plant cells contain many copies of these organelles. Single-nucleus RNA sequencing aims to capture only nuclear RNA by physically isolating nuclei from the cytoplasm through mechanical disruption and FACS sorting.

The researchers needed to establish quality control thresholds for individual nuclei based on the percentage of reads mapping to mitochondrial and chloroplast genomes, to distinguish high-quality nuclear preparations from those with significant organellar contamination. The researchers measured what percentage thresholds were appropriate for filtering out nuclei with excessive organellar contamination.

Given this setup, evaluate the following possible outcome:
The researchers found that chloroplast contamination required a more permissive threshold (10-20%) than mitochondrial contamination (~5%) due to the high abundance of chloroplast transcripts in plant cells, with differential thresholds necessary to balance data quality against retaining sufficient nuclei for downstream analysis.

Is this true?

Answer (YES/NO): NO